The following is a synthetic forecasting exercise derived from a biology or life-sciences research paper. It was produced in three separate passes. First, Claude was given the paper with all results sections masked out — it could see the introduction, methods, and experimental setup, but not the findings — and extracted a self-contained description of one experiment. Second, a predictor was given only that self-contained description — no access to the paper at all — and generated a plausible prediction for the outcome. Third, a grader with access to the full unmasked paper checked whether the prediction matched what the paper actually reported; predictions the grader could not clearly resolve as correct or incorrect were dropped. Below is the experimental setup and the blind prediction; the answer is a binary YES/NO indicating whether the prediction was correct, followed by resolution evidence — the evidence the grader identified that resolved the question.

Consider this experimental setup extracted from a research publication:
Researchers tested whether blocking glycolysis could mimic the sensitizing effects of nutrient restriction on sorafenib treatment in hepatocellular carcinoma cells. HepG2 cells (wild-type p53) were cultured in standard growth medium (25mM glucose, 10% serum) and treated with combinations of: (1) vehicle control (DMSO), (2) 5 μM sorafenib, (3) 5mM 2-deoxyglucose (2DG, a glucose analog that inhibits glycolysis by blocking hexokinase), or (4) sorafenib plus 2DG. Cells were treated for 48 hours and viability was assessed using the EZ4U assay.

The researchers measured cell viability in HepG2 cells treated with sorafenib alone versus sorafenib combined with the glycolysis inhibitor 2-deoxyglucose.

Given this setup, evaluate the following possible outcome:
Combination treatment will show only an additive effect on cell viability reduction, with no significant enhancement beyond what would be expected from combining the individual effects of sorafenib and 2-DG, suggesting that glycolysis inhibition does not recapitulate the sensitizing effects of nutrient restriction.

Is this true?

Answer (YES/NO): NO